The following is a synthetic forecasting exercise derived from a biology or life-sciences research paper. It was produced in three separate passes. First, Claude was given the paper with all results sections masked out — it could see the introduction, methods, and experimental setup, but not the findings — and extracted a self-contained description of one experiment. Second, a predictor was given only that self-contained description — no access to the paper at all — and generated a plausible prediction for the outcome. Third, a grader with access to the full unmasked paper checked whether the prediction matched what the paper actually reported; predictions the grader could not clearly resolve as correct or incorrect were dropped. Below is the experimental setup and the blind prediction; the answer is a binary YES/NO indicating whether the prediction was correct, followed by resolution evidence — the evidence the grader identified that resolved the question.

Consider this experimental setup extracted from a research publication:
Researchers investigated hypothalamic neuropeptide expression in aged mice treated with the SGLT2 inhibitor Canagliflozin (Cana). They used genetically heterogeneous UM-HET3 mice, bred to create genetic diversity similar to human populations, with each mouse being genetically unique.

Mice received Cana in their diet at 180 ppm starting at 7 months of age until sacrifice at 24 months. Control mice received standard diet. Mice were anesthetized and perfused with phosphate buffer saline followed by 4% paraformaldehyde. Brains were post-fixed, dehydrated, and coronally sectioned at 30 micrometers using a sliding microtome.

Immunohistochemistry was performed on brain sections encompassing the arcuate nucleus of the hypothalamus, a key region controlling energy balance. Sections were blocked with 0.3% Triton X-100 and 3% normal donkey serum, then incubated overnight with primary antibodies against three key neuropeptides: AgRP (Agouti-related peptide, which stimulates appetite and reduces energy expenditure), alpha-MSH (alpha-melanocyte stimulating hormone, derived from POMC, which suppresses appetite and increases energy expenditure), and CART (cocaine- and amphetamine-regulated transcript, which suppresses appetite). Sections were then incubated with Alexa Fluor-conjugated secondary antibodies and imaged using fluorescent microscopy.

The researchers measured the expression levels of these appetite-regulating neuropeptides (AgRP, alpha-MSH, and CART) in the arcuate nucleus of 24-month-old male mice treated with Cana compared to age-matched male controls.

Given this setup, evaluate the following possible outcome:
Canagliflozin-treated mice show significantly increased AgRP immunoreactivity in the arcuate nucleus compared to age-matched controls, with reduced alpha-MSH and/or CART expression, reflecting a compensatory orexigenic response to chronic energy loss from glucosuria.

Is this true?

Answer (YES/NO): NO